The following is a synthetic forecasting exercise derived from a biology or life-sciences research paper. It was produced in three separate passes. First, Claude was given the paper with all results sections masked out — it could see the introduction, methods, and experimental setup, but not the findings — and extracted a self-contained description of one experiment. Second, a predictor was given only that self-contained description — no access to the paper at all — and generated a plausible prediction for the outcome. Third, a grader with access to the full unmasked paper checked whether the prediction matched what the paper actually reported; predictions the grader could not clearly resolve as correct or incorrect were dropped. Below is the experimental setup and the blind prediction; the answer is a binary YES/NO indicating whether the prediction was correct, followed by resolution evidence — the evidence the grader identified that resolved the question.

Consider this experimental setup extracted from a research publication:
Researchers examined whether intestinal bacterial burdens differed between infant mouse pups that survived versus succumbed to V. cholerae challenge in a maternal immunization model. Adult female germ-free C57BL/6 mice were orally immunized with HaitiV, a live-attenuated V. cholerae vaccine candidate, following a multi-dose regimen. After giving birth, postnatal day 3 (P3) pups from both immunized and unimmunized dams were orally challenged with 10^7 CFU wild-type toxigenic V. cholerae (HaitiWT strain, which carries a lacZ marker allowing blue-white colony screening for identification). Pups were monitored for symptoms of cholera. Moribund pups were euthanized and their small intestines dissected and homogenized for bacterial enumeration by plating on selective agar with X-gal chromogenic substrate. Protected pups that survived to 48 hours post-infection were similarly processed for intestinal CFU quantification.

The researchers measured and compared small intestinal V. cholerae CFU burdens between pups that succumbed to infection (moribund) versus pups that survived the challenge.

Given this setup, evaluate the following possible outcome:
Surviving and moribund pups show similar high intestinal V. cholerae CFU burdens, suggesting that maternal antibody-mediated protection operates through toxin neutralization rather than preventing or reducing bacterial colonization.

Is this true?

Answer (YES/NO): NO